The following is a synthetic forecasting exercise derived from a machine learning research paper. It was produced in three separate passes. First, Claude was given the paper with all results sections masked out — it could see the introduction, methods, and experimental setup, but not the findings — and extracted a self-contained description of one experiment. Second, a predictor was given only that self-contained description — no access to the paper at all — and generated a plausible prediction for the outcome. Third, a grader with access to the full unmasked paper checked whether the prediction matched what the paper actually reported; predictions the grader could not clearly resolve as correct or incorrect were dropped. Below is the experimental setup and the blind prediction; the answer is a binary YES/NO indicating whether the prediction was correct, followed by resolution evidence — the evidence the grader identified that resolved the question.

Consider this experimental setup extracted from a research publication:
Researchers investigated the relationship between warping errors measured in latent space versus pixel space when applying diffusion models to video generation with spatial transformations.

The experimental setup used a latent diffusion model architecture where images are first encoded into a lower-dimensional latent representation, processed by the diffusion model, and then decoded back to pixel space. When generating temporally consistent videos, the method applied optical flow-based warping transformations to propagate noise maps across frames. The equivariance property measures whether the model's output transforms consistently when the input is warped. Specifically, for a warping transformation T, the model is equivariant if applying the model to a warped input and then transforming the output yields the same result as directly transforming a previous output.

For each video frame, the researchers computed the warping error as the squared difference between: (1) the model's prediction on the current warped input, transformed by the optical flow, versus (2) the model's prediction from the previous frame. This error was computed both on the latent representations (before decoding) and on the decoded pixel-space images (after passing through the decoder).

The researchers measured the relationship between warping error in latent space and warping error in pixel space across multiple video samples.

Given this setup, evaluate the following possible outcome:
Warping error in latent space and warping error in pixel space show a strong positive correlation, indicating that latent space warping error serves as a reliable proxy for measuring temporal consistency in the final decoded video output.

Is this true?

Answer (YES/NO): YES